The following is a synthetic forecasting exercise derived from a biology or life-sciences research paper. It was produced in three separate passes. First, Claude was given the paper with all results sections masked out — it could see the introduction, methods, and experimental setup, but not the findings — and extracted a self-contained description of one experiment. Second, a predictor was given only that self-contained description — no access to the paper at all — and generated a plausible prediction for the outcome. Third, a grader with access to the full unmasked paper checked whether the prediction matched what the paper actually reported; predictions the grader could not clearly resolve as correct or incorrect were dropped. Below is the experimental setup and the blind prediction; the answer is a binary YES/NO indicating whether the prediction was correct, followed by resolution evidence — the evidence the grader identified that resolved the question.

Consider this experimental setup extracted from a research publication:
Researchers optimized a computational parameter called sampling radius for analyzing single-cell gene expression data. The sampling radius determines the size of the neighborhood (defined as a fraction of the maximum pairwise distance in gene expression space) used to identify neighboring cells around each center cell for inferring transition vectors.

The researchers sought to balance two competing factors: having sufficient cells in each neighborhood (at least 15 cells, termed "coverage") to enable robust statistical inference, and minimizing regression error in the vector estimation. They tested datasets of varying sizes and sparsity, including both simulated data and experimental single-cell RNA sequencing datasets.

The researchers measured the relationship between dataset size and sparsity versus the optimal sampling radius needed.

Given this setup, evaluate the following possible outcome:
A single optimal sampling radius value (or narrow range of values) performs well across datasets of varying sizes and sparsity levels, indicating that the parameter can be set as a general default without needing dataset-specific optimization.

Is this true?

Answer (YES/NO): NO